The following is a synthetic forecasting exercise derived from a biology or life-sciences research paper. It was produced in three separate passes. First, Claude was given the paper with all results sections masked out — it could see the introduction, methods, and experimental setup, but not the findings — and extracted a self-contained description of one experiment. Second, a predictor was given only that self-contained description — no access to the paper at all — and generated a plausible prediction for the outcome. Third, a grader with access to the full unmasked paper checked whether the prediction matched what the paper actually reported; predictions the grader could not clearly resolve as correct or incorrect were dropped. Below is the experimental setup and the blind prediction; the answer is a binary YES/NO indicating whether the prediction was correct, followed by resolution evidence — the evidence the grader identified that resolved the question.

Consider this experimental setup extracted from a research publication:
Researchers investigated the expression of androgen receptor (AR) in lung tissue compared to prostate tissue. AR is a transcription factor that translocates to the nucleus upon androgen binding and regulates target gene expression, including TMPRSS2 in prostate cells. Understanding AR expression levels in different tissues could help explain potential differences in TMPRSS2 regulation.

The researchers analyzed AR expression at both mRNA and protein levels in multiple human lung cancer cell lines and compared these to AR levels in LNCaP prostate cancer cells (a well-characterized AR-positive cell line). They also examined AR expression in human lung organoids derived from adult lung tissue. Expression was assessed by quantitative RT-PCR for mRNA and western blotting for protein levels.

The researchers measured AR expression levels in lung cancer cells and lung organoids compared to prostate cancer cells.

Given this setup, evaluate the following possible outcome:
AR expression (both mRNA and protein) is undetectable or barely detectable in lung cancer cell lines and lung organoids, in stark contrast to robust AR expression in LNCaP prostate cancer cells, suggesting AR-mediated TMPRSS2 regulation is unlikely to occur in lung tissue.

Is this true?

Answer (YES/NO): NO